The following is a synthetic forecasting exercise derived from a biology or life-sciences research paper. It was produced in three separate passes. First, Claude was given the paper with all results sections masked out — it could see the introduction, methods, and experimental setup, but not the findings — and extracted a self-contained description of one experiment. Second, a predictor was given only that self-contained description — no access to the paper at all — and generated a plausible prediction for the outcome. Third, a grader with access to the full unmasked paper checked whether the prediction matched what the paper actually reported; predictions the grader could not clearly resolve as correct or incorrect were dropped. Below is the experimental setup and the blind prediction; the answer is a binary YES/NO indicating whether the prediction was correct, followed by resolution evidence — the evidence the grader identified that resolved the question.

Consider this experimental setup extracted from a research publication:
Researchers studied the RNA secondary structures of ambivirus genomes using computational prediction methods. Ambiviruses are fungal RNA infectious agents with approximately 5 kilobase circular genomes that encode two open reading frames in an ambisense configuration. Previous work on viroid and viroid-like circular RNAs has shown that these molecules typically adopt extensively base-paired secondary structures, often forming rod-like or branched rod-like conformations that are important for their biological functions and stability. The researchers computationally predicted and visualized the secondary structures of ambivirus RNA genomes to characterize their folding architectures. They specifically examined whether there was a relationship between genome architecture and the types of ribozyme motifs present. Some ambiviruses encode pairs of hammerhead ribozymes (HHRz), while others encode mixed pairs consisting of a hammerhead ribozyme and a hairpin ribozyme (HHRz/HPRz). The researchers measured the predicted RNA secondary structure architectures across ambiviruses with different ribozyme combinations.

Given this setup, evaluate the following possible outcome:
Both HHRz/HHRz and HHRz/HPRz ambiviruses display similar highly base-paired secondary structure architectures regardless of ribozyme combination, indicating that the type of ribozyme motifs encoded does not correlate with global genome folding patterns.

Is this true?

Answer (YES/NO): NO